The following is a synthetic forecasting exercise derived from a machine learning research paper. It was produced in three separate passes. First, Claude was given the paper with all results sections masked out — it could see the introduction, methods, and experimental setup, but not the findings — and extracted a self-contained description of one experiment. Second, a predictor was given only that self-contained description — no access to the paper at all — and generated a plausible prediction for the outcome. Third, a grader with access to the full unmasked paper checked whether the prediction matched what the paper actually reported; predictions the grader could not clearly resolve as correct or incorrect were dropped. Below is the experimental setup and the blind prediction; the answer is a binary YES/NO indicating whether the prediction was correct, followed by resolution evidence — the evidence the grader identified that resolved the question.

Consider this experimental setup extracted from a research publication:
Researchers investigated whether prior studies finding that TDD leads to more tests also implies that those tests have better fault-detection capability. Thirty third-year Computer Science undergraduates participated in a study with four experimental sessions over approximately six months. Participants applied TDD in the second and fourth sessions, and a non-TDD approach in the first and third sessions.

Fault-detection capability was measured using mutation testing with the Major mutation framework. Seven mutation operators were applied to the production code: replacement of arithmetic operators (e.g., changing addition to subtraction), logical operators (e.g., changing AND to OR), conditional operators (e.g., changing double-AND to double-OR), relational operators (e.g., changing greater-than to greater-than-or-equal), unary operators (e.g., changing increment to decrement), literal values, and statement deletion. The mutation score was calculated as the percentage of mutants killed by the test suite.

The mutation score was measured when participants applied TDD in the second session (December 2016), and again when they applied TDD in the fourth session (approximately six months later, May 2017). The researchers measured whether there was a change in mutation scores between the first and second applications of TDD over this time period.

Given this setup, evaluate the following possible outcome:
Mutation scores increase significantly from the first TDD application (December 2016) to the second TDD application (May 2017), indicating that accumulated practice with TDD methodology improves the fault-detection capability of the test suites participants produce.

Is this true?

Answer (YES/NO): YES